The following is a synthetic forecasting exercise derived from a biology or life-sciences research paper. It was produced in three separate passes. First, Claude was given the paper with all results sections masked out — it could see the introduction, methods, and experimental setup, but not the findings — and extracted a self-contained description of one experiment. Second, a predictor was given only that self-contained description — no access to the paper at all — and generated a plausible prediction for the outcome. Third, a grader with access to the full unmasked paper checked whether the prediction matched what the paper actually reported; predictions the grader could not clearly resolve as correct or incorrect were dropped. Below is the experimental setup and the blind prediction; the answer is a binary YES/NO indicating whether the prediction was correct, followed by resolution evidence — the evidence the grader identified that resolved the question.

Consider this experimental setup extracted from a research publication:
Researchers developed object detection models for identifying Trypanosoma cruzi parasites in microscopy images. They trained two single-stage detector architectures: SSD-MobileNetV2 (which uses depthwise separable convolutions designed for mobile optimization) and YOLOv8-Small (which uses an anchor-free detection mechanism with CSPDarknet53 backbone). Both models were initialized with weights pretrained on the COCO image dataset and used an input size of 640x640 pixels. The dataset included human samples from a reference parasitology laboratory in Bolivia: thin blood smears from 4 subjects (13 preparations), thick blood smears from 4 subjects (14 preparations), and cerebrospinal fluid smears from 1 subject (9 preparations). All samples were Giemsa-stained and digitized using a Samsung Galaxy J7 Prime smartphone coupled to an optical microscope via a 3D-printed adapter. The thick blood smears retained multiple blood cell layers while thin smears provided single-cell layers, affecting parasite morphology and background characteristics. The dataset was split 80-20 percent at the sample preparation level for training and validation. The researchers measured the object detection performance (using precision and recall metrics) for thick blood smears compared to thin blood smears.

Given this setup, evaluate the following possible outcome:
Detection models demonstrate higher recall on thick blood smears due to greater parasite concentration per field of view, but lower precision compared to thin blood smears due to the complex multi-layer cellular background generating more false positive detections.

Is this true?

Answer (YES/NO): NO